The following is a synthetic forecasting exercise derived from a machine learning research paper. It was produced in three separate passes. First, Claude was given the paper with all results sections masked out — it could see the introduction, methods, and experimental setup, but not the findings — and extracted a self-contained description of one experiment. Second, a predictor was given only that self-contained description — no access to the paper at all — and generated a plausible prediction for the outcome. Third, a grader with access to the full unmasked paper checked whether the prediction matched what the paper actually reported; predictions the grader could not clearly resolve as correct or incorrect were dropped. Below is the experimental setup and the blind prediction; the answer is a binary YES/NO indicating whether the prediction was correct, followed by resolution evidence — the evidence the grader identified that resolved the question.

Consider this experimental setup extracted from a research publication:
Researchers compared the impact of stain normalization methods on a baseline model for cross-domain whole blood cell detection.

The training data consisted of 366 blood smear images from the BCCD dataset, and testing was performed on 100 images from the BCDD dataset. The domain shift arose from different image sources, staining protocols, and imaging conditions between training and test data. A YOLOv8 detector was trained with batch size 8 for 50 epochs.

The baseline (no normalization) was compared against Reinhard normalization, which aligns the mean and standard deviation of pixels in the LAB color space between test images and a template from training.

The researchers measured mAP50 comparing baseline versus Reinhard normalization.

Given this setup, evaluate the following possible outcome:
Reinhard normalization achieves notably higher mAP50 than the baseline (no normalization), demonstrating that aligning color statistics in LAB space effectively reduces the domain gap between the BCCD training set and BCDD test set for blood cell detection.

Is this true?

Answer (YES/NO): YES